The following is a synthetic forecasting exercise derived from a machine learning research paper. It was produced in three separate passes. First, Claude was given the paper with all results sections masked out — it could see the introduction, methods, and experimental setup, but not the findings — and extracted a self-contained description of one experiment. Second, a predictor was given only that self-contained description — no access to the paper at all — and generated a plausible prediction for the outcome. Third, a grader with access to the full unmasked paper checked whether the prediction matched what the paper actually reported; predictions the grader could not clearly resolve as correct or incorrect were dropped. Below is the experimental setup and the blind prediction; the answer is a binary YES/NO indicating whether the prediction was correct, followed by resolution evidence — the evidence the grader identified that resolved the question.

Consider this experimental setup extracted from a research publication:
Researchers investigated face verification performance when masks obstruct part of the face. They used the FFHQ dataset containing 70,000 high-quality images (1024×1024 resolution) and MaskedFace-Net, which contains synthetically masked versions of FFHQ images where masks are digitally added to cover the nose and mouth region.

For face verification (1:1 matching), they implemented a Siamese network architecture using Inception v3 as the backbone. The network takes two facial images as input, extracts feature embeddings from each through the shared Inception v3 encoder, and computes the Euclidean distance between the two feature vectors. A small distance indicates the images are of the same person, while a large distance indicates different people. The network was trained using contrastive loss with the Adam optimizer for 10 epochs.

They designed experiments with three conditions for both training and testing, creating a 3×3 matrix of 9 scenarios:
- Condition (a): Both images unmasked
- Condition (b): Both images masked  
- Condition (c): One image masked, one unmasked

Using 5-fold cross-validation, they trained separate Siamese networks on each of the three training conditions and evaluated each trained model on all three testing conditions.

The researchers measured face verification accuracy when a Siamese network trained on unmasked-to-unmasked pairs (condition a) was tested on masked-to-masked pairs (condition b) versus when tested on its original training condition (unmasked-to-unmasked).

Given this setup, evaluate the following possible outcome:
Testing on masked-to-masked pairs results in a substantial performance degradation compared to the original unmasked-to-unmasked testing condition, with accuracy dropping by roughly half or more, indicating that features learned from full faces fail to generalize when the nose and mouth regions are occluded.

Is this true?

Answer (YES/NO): NO